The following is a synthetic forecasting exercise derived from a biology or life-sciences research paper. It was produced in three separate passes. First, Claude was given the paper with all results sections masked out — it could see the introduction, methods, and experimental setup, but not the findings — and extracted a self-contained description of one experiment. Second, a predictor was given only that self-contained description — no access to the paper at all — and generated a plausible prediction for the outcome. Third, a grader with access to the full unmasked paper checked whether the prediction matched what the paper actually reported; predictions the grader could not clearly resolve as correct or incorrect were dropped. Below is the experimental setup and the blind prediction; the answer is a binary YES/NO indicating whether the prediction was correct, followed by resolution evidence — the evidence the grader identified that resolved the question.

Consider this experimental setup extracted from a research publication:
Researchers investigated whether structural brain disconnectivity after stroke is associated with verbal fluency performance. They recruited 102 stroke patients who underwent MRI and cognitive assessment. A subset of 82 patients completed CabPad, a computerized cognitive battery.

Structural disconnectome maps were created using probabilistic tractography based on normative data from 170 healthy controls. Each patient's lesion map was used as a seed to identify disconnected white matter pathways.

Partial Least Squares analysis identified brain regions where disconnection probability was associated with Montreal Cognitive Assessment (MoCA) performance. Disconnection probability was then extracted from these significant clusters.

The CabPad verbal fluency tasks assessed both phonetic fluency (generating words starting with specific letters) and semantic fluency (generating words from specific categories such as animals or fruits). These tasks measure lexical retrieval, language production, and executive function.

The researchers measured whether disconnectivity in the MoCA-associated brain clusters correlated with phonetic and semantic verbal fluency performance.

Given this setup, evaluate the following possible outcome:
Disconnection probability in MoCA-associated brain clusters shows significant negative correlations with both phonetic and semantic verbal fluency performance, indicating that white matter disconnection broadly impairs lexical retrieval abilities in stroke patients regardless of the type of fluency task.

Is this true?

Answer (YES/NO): YES